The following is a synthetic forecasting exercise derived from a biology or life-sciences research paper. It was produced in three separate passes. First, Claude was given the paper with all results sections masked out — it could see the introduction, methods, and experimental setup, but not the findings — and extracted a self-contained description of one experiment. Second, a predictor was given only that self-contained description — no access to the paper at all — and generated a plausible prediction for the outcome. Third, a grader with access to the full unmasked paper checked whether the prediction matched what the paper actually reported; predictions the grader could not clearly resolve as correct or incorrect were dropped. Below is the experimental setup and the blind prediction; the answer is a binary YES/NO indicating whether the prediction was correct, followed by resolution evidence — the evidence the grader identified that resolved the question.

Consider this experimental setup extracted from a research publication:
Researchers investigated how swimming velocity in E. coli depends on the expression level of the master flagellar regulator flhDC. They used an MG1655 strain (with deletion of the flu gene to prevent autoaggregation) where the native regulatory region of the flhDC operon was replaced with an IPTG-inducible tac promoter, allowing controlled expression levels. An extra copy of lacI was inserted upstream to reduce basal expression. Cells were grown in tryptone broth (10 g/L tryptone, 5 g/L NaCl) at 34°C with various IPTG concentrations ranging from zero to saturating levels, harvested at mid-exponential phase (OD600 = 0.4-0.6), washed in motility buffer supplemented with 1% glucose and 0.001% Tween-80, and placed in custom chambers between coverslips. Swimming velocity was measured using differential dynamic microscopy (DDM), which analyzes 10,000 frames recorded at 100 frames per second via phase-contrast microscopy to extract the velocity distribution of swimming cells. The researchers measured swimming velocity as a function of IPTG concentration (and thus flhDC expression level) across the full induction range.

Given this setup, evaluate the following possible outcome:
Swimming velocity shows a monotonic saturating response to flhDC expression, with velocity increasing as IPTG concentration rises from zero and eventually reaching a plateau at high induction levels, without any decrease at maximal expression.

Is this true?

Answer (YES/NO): NO